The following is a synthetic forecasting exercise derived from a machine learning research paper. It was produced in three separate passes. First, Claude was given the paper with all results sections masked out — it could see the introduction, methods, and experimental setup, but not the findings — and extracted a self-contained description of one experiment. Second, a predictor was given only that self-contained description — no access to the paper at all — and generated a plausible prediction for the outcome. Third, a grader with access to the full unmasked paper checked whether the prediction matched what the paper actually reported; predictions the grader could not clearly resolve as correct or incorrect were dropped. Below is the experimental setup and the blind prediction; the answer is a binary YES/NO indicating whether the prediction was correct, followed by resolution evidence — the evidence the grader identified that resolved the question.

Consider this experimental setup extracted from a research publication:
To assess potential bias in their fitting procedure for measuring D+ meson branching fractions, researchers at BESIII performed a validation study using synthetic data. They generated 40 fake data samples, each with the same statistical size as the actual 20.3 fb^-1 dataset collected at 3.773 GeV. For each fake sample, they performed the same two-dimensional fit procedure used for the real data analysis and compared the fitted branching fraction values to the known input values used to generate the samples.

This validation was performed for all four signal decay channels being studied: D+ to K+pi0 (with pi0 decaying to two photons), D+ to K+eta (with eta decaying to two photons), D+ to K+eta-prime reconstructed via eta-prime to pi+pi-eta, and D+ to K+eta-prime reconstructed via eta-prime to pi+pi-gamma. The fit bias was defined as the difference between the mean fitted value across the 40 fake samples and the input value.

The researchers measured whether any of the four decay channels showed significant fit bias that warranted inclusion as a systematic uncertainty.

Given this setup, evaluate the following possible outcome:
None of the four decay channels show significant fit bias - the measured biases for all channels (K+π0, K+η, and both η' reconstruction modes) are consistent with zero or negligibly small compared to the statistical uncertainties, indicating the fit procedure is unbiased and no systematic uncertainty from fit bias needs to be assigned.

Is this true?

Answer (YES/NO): NO